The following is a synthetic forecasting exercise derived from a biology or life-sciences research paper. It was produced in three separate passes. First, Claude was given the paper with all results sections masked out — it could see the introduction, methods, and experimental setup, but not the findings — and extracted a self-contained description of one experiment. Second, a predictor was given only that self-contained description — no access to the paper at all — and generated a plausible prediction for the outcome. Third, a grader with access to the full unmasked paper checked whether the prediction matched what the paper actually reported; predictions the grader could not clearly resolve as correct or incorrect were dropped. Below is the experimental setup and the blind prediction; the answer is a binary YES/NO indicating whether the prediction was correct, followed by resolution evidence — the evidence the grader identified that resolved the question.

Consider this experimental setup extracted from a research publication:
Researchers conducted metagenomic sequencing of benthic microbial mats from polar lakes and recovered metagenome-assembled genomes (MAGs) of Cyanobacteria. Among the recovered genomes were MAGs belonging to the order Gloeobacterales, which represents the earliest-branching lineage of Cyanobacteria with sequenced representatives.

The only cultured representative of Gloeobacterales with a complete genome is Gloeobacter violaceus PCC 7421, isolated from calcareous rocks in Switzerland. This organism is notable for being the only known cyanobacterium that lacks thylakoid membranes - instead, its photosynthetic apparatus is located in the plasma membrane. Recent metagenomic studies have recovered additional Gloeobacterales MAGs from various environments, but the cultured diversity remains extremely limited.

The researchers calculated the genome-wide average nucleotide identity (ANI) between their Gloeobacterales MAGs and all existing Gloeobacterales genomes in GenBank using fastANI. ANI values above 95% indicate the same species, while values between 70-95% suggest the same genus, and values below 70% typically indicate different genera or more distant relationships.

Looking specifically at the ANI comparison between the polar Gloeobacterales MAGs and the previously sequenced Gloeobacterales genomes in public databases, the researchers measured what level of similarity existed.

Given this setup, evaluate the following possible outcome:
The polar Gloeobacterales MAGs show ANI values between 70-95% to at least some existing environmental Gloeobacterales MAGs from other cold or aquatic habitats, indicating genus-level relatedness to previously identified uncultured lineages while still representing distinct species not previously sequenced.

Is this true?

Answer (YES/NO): NO